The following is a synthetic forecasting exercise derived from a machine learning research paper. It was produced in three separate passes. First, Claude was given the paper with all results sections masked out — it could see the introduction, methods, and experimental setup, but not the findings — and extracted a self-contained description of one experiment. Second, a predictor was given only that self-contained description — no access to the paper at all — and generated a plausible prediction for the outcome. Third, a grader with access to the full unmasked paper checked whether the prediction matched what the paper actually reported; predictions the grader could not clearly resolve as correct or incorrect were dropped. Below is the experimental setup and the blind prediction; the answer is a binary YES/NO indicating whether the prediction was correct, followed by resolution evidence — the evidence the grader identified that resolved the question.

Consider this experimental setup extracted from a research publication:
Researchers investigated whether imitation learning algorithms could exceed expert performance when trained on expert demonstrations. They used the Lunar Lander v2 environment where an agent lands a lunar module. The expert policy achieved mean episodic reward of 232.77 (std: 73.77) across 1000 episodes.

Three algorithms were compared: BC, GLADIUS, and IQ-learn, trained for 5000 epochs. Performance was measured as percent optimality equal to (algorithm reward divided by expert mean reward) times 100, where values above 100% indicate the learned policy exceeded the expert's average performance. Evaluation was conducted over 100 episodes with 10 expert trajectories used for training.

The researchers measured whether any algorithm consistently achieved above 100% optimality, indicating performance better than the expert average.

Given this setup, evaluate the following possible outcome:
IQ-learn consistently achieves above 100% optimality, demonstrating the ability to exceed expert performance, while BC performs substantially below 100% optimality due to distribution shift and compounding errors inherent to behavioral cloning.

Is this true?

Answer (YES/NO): NO